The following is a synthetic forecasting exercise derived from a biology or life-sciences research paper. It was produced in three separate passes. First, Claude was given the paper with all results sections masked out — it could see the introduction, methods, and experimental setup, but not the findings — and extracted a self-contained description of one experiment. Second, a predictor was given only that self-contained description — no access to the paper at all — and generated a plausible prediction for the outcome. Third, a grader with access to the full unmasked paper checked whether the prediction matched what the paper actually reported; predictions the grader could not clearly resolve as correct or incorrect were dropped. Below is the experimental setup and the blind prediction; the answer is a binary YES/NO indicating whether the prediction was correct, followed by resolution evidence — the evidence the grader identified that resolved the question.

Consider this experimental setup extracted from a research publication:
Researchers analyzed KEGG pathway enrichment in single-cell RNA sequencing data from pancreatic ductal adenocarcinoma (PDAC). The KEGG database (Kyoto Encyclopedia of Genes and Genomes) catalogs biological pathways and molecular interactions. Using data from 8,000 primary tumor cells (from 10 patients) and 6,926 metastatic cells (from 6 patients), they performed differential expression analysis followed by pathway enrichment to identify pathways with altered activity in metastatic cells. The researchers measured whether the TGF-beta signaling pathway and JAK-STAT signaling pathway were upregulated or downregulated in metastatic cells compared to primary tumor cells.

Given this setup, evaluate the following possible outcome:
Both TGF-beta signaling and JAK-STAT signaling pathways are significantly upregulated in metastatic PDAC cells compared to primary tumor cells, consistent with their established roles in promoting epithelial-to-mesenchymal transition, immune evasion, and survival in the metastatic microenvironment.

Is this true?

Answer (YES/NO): NO